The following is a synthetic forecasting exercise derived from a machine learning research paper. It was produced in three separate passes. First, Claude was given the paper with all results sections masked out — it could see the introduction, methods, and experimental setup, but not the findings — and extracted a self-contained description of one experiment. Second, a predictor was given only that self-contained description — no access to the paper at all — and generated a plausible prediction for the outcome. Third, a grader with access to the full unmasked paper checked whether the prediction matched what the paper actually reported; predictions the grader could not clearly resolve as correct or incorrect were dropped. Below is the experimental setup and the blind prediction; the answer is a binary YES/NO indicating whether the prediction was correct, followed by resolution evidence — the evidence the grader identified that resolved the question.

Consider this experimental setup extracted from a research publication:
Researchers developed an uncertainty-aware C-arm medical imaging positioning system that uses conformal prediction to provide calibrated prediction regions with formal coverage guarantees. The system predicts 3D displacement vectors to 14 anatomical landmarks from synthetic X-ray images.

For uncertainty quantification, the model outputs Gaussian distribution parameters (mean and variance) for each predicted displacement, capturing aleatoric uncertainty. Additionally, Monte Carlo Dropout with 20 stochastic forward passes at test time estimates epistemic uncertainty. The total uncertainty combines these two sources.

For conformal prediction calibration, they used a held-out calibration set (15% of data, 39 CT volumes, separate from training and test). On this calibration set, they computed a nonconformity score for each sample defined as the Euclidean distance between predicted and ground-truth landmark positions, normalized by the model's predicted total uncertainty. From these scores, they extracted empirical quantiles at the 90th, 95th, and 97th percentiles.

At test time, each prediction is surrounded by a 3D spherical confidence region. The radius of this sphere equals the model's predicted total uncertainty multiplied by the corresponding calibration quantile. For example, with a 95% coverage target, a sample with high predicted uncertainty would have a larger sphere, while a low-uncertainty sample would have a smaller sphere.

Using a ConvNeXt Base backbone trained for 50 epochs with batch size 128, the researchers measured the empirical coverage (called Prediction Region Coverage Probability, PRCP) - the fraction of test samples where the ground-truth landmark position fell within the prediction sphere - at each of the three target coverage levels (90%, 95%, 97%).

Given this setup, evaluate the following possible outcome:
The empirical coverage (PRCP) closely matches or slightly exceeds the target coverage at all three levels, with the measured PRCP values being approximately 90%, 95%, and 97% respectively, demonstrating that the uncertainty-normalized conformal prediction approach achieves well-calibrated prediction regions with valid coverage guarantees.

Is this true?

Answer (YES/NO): YES